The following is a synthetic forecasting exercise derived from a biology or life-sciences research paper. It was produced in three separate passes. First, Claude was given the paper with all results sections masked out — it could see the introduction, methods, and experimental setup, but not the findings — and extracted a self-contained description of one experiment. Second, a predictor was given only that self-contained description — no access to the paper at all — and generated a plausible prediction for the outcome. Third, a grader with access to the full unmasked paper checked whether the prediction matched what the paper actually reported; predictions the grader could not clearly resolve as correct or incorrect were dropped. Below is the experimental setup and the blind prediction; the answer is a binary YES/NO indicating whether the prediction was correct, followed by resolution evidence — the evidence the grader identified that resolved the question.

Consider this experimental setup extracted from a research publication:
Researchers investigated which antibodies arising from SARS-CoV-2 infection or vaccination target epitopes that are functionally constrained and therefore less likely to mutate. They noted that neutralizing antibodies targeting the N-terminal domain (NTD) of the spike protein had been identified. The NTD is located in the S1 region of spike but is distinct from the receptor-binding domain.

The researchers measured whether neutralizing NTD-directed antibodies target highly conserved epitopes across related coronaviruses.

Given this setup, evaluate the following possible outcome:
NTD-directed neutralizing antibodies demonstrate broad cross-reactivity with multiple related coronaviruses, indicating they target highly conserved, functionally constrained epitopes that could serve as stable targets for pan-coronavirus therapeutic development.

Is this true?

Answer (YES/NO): NO